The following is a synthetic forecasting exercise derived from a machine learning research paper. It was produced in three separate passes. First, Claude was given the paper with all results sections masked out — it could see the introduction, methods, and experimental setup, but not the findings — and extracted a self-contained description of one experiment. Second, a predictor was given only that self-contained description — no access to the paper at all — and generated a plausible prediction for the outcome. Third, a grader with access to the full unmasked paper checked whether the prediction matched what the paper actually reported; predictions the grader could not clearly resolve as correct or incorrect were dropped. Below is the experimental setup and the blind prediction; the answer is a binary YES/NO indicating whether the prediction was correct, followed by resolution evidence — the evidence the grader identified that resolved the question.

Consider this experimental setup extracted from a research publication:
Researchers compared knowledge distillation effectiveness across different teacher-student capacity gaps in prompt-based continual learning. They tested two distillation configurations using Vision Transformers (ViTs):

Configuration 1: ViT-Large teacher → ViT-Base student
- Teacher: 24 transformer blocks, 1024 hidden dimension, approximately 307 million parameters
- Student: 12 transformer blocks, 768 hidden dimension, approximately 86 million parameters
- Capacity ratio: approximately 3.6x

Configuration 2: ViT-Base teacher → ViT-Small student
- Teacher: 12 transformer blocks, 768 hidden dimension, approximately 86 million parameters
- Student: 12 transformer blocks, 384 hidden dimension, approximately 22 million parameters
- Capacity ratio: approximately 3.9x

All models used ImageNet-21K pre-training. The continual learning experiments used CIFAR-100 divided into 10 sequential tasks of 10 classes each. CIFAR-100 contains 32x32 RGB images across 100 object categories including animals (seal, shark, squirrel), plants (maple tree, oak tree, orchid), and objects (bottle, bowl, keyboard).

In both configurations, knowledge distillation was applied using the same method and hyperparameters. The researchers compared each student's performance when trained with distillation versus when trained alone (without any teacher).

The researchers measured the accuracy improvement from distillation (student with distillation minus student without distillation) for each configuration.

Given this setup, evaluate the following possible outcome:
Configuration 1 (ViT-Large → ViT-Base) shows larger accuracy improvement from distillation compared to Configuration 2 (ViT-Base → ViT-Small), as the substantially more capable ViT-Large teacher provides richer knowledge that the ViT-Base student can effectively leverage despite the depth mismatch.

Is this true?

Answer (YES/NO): NO